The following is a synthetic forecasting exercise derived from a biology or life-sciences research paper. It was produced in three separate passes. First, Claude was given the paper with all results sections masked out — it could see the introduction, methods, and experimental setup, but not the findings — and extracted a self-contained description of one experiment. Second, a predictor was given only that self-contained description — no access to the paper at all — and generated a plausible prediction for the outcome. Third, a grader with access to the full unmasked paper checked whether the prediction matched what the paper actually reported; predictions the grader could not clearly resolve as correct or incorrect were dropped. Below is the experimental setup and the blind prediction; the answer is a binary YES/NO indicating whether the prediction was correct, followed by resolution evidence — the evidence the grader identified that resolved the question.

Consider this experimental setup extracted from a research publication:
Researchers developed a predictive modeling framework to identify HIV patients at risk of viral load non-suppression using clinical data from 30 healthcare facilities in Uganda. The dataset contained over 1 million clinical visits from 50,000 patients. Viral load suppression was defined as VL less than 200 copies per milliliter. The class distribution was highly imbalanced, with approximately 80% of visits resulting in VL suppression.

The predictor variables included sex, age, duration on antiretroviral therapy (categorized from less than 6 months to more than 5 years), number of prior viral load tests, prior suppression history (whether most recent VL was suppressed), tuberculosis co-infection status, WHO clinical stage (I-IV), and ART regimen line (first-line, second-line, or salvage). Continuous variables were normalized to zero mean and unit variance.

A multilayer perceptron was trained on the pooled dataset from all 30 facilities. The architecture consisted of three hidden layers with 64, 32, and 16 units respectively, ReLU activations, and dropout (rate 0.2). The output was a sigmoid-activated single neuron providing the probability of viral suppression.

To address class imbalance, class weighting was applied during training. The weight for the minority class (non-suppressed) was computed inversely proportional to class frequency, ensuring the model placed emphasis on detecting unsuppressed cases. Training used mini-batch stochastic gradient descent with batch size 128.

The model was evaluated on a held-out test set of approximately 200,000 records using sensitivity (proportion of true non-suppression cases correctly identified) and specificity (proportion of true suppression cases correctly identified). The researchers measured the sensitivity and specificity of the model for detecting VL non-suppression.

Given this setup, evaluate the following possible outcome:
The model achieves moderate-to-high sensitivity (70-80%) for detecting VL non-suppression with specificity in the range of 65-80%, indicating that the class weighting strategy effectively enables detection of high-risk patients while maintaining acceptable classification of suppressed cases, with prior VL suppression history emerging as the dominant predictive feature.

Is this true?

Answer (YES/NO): NO